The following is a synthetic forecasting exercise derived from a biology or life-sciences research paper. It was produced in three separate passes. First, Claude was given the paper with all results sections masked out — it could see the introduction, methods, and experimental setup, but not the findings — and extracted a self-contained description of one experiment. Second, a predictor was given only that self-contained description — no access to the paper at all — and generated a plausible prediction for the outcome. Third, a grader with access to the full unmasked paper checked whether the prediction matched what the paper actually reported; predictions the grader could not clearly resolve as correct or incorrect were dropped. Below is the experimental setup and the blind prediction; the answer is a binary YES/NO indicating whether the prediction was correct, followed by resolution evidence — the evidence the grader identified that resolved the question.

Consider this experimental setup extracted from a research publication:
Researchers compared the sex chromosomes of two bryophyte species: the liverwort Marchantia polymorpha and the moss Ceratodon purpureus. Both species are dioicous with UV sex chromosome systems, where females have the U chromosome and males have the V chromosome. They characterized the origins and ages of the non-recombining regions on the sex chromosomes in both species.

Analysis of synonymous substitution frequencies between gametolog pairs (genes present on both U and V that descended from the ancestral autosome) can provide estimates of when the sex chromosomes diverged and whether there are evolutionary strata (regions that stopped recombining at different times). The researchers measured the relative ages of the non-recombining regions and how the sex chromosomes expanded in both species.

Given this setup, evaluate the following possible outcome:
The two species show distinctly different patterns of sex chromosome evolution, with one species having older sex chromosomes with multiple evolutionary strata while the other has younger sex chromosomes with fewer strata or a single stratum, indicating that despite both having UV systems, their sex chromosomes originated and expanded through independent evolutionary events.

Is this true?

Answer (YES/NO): YES